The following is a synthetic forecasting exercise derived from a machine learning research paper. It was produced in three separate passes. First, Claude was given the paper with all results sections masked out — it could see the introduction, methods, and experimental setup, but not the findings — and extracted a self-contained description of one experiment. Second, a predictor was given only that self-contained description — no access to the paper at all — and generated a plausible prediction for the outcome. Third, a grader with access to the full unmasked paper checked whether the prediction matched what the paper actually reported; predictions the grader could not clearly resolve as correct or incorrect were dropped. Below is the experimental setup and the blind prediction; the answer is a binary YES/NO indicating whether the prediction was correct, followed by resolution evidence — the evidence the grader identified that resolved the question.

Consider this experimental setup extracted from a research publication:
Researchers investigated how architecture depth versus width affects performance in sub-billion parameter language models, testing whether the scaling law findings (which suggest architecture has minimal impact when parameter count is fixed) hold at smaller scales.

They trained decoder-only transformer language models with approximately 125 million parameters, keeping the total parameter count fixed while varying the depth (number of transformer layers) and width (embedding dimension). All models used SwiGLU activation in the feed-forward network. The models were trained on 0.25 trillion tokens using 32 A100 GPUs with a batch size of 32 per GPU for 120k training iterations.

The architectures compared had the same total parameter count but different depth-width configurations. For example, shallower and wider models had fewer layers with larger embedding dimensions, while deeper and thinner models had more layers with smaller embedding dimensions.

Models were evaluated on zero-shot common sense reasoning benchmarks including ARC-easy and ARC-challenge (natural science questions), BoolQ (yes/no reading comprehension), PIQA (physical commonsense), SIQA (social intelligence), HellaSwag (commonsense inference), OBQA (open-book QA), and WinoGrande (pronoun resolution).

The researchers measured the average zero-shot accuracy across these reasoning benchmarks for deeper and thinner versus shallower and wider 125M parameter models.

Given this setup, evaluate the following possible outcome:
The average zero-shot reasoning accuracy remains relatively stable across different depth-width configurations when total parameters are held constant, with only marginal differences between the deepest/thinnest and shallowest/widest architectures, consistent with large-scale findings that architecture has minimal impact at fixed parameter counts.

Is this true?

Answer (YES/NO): NO